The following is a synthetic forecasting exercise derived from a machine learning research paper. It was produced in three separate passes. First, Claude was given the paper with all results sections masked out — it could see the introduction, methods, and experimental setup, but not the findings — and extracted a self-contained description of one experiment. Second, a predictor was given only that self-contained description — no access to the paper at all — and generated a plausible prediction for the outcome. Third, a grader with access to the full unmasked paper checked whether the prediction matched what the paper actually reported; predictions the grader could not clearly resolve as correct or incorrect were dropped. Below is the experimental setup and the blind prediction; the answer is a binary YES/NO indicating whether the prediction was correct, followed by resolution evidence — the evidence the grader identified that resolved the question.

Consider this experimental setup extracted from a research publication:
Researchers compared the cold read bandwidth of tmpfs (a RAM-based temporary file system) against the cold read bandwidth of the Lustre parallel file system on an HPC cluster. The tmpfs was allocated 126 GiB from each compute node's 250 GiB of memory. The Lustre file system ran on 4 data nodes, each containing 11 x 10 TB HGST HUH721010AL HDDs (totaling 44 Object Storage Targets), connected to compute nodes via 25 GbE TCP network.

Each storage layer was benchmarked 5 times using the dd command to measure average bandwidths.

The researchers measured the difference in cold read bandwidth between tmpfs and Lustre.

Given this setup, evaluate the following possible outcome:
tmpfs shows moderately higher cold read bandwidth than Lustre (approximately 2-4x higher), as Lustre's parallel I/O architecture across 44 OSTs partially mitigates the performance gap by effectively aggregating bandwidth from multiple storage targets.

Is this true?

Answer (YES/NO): NO